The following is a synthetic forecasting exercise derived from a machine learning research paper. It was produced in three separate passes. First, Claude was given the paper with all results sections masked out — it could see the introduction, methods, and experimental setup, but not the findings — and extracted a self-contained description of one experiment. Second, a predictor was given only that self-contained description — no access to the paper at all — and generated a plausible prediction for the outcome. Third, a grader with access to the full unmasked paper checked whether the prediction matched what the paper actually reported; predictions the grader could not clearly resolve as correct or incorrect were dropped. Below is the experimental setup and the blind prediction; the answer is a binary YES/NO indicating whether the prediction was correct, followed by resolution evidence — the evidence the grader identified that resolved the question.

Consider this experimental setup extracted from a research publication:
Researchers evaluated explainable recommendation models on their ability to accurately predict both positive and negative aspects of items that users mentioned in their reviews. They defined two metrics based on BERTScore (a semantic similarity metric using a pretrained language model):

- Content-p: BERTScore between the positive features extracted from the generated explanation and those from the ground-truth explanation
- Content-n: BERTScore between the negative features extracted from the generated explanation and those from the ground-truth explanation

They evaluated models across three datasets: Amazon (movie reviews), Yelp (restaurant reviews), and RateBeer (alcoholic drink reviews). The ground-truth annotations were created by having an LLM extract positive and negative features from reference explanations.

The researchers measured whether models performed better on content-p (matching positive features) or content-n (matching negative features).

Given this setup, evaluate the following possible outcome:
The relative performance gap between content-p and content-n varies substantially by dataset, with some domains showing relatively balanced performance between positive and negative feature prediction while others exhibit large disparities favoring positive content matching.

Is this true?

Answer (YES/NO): NO